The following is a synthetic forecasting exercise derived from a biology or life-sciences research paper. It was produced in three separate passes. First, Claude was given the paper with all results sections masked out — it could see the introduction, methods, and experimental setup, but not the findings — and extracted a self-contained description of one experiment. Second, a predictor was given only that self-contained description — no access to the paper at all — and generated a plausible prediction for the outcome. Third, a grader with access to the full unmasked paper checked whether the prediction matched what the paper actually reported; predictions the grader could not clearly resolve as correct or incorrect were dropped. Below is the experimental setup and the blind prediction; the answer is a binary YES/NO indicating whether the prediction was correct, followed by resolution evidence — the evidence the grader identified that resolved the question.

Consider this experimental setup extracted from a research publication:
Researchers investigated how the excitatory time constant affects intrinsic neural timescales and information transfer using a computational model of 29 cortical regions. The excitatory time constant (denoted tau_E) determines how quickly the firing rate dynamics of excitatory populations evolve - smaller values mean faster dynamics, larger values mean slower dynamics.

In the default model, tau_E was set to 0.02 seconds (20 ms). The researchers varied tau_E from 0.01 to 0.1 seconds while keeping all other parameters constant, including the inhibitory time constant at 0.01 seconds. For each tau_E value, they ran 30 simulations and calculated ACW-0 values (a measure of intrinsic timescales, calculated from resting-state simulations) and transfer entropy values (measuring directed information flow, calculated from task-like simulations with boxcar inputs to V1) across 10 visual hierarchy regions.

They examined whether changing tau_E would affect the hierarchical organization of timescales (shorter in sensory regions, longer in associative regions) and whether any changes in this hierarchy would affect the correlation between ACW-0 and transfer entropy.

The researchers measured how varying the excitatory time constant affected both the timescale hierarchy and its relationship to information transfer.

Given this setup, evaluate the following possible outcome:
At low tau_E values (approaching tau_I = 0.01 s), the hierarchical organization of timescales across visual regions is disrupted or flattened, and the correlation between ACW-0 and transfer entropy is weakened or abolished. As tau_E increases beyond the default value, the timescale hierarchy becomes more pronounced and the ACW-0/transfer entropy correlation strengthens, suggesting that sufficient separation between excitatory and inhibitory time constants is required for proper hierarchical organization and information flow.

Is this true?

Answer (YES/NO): NO